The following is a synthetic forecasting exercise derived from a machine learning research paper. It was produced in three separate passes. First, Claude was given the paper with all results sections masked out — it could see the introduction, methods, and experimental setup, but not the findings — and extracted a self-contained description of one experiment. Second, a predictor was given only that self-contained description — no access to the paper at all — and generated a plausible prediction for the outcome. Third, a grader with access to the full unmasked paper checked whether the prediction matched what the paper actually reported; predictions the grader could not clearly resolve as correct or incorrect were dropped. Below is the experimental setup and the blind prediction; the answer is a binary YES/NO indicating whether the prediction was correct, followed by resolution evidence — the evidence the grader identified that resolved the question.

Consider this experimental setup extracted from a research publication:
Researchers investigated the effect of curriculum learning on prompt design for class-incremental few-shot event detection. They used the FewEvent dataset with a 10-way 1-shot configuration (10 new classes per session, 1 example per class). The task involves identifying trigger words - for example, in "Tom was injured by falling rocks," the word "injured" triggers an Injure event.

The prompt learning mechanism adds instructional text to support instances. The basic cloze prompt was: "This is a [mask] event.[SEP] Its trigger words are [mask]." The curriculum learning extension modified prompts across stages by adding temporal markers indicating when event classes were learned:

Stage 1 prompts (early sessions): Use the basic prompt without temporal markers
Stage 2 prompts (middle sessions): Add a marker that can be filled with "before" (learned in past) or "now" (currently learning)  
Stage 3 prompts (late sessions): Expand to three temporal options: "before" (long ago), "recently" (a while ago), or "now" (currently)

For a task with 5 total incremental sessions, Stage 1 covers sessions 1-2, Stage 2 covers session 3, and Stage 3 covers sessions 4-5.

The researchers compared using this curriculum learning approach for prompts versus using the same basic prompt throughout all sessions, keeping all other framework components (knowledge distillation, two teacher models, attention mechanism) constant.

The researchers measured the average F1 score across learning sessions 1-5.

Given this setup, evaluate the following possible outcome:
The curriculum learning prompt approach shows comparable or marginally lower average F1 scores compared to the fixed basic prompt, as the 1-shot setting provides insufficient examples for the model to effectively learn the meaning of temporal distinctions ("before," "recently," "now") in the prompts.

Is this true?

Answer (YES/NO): NO